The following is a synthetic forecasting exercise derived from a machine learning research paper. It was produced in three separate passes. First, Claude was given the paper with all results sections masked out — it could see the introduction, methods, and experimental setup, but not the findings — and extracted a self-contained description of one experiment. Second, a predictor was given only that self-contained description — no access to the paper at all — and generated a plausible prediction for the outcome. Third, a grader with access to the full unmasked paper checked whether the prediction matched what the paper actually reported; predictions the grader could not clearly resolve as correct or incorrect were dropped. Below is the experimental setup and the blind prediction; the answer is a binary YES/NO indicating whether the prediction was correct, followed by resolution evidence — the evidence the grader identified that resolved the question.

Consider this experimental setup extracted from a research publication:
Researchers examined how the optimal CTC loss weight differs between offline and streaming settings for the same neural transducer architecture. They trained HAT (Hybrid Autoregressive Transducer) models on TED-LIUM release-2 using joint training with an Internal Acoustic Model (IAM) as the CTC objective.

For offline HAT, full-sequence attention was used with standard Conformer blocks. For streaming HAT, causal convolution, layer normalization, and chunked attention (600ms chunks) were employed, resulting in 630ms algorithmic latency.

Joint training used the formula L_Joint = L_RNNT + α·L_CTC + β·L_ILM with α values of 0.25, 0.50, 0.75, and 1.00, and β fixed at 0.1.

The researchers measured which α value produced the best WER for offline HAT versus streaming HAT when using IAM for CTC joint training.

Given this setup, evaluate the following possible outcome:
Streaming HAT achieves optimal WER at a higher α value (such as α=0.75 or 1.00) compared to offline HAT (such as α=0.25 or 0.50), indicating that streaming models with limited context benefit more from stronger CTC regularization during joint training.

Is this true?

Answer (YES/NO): NO